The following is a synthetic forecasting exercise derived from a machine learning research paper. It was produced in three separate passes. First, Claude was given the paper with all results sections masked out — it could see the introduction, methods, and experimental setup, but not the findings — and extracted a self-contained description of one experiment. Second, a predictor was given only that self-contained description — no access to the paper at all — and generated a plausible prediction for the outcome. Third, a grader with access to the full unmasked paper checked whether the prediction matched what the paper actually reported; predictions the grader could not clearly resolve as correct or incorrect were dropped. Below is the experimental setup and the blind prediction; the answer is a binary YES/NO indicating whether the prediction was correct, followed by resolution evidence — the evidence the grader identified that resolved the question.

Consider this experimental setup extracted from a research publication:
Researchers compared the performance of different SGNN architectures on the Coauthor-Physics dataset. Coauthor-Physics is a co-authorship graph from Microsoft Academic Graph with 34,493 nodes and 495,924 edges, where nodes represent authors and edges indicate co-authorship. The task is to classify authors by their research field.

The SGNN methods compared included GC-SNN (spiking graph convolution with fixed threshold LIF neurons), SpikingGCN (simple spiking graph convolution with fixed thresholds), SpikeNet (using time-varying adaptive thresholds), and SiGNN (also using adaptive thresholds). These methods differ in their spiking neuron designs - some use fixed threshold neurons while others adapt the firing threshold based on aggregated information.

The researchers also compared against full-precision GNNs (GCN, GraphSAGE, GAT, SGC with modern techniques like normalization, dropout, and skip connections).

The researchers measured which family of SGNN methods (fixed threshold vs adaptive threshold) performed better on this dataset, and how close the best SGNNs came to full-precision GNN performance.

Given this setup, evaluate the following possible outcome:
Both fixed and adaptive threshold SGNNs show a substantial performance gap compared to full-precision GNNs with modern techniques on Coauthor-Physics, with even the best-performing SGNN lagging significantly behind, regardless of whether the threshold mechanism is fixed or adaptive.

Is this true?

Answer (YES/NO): NO